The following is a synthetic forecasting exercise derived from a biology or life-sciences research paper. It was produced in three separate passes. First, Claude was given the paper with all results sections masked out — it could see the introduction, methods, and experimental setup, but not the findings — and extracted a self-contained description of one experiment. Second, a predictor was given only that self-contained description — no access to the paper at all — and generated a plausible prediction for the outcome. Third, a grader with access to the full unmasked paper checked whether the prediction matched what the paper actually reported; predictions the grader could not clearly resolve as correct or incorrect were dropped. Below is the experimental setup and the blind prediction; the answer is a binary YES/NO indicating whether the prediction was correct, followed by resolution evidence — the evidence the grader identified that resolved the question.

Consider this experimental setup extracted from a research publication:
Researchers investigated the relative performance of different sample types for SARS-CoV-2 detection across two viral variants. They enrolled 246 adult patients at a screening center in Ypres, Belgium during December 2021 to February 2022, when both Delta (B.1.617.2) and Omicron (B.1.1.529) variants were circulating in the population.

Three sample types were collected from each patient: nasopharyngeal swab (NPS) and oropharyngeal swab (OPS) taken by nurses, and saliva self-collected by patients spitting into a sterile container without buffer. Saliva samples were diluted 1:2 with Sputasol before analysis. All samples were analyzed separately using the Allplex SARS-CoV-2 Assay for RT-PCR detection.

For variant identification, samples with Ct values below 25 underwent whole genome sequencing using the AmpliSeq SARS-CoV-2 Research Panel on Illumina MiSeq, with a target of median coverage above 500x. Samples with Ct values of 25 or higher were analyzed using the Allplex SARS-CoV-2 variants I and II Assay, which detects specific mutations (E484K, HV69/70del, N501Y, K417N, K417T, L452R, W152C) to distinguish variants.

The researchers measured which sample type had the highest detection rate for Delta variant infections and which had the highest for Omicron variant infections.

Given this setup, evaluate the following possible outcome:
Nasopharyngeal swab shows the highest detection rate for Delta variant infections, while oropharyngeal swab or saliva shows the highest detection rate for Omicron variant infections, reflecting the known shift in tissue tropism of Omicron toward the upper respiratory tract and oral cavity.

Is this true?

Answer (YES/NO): NO